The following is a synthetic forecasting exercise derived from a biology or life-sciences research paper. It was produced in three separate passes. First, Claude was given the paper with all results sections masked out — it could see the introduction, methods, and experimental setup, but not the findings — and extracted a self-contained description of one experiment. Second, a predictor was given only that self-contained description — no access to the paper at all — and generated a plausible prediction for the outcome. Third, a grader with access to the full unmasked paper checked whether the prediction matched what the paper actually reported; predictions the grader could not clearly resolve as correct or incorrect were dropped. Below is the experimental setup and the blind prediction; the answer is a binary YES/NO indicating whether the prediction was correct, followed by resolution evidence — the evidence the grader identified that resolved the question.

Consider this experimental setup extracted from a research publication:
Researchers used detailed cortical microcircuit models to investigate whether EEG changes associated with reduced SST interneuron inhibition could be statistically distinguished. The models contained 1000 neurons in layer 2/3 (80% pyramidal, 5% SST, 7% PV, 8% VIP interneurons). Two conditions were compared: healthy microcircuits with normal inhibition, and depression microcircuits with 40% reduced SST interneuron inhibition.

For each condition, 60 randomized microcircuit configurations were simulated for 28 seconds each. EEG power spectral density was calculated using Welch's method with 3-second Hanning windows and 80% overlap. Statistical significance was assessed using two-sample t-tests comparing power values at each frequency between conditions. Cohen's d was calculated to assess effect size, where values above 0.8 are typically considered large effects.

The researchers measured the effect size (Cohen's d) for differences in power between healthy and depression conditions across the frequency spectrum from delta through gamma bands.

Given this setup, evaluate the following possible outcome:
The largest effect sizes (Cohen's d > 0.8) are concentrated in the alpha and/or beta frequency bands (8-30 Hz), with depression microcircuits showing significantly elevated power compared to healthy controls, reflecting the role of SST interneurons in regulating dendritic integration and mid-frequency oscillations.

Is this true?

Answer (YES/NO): NO